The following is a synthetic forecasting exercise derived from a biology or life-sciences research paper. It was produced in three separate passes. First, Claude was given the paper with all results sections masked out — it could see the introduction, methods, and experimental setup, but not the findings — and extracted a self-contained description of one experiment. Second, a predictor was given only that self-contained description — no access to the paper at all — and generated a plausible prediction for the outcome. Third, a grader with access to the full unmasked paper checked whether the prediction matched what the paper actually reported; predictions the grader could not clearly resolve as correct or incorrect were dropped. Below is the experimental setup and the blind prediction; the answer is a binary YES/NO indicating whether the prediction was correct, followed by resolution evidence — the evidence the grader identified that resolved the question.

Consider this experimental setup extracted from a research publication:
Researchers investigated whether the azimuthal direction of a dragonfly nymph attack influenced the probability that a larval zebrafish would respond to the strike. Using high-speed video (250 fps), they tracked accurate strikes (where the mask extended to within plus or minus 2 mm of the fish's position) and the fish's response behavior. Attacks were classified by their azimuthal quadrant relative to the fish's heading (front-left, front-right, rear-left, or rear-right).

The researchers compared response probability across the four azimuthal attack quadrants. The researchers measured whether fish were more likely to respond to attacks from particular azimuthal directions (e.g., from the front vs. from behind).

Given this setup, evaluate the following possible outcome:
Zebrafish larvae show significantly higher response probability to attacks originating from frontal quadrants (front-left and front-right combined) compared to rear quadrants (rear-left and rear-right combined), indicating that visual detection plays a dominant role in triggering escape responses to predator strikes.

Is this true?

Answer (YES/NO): NO